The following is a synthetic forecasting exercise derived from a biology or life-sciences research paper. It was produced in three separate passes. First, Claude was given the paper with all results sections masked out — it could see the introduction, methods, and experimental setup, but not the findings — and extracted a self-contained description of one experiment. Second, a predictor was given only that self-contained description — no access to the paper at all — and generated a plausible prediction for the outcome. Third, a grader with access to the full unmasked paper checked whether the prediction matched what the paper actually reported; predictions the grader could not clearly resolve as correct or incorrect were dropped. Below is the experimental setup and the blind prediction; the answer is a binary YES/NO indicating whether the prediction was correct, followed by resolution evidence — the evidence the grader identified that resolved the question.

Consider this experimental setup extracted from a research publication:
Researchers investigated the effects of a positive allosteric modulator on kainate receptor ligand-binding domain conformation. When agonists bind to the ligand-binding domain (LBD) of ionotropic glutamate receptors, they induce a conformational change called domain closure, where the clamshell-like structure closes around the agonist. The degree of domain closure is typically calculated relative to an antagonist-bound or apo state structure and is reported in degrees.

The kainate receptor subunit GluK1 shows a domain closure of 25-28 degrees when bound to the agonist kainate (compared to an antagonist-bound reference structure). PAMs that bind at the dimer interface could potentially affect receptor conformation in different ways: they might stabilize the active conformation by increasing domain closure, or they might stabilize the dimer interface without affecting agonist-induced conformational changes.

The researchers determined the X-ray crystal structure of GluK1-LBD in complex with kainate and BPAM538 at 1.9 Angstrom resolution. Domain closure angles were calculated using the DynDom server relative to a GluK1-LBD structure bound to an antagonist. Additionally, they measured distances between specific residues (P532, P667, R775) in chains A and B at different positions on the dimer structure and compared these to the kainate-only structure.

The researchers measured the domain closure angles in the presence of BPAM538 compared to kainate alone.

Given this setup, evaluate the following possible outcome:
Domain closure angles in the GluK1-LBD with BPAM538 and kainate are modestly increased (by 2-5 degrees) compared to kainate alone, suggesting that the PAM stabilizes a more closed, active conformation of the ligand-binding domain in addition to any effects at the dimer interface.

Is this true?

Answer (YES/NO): NO